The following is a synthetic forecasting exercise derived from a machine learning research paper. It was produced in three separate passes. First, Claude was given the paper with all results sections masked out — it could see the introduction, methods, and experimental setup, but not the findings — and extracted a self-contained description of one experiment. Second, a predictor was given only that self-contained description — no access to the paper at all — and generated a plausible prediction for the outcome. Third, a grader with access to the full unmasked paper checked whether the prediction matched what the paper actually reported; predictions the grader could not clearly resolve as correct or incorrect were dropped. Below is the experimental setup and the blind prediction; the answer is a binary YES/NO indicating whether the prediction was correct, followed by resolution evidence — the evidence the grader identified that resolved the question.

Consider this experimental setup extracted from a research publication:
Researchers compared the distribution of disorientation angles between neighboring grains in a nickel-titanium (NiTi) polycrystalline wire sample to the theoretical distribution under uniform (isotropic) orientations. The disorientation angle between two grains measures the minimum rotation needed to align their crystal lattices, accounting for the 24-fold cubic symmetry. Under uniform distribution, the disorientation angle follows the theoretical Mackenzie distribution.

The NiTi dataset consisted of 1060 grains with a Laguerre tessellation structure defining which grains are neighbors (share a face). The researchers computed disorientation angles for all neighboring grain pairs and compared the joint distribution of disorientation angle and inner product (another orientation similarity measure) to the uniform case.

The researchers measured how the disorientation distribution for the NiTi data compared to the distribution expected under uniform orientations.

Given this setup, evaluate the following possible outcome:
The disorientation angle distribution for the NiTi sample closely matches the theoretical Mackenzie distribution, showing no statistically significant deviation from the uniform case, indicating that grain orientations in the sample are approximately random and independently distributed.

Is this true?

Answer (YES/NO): NO